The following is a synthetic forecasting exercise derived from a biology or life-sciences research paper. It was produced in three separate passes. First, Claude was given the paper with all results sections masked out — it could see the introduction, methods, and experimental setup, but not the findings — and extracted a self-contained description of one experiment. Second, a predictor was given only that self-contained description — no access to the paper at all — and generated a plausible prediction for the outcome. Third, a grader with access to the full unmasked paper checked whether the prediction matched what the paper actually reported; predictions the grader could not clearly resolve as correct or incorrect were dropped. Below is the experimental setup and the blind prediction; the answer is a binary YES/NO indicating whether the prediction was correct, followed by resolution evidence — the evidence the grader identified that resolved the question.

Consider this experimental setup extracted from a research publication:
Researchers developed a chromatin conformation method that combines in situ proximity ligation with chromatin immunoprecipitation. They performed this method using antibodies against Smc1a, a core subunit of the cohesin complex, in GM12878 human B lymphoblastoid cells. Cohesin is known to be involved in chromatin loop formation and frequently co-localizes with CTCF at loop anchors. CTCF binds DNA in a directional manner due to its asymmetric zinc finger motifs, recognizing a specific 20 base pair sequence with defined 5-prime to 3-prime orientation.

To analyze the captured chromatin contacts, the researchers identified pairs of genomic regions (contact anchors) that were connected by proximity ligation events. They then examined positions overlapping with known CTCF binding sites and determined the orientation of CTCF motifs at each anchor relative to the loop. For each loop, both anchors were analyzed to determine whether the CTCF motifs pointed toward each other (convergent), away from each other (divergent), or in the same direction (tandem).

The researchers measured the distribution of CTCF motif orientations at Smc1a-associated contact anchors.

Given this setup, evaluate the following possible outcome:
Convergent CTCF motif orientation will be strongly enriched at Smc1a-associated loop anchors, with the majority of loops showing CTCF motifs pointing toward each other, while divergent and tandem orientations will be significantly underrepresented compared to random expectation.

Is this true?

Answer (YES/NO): YES